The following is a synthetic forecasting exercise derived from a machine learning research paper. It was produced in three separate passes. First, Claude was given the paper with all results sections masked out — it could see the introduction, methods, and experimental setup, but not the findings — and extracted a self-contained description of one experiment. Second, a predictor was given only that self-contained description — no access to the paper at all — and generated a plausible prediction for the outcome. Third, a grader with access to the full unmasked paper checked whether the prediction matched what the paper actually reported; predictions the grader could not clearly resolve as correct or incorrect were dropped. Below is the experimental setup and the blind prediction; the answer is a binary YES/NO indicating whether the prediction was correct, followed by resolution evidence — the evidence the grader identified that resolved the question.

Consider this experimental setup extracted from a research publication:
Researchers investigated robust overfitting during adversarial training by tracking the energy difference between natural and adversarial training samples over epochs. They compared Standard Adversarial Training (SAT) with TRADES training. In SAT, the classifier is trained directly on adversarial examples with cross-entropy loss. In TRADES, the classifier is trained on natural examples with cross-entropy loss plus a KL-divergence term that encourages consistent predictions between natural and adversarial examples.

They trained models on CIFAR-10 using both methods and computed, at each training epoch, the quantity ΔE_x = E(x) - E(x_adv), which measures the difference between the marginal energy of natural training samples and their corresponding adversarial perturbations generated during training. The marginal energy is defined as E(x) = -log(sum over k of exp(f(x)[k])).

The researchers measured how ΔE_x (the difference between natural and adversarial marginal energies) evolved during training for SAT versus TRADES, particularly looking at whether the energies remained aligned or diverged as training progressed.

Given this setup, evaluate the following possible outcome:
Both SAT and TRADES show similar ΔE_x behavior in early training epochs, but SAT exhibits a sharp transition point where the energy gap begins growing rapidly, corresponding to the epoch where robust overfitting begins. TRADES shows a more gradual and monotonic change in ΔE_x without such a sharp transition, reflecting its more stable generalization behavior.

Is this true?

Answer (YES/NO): NO